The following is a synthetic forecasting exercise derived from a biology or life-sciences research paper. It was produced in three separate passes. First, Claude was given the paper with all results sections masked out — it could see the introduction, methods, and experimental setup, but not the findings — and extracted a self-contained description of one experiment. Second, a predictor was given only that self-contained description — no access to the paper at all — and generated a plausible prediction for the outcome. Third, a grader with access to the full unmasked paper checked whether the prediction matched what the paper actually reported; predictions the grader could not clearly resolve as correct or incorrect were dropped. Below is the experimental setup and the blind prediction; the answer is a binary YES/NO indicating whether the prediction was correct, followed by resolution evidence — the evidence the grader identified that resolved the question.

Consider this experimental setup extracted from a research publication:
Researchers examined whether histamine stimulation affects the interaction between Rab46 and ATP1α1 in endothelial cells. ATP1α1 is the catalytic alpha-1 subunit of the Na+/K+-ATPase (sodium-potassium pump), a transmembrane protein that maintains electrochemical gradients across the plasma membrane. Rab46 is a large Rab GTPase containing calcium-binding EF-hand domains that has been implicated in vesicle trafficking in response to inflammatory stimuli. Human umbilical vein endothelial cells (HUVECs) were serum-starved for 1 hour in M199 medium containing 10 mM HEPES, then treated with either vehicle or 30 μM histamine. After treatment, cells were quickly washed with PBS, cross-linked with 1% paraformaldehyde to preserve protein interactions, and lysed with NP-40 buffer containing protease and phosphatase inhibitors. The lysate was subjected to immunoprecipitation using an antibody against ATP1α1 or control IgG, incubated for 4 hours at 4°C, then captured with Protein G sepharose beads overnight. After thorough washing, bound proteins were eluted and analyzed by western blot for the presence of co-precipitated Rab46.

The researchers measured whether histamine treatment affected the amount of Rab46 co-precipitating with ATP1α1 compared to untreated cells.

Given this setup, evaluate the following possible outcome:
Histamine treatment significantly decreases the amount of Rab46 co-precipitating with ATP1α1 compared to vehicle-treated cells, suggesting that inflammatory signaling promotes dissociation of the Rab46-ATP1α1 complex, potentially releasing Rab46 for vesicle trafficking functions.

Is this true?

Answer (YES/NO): NO